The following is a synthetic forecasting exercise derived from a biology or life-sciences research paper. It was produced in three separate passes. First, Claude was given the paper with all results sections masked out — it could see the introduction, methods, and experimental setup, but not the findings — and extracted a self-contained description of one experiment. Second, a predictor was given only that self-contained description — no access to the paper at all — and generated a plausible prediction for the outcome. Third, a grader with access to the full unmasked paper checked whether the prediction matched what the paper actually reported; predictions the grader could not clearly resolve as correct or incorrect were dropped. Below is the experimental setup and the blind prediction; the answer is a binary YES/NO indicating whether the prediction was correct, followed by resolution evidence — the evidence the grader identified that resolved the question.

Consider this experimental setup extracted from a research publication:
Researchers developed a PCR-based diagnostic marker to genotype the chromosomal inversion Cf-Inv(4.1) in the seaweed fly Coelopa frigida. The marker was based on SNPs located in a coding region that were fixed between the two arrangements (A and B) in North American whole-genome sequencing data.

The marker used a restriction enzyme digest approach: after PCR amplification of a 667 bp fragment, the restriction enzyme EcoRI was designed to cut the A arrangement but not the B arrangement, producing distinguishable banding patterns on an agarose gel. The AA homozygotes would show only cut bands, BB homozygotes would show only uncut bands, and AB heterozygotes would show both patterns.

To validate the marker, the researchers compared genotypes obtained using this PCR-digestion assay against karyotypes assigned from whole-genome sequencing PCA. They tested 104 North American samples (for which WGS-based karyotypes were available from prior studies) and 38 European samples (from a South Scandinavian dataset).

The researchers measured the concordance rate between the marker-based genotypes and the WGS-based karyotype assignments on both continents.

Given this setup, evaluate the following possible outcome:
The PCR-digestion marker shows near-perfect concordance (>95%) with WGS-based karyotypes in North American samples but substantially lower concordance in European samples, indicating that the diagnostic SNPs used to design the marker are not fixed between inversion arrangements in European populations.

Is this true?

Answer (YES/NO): YES